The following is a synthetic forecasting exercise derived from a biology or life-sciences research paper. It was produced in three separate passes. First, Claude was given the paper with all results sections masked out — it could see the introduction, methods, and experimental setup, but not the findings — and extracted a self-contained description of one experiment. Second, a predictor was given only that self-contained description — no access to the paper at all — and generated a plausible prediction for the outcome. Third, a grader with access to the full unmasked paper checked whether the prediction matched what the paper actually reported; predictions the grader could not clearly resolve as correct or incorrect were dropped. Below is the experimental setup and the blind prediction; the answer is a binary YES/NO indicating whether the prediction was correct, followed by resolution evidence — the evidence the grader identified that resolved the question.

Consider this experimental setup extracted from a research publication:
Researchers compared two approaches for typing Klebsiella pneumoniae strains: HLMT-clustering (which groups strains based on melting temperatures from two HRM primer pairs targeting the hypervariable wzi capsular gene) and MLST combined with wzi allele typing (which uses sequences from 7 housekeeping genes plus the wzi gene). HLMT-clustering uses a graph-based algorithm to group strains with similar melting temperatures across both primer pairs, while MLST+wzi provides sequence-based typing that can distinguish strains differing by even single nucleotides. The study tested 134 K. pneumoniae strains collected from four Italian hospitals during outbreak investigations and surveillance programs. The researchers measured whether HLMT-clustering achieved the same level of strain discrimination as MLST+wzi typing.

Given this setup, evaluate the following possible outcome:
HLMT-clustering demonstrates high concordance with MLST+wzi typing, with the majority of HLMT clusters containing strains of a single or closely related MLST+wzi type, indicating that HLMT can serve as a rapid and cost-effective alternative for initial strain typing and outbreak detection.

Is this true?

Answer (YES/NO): NO